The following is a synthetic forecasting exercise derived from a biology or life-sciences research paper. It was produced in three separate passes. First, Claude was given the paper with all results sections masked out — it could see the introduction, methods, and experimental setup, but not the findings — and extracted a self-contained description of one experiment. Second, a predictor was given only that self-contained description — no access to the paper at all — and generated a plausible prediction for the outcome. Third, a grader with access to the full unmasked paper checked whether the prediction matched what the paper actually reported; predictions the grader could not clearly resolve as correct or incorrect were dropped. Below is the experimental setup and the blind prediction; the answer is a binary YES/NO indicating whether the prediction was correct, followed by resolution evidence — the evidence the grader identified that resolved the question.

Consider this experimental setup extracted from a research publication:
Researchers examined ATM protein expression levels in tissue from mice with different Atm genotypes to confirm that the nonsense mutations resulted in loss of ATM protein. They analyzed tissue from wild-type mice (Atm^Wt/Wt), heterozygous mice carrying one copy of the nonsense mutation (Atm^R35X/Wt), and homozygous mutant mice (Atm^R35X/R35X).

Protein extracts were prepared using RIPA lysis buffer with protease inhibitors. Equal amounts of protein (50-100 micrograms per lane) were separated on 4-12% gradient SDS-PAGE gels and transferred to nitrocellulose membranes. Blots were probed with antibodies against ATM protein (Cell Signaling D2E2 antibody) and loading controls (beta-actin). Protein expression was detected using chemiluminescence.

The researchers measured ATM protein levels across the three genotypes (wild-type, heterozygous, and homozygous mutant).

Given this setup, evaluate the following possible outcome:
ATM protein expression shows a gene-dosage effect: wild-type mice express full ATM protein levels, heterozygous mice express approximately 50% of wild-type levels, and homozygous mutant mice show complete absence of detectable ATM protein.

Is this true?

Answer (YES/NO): YES